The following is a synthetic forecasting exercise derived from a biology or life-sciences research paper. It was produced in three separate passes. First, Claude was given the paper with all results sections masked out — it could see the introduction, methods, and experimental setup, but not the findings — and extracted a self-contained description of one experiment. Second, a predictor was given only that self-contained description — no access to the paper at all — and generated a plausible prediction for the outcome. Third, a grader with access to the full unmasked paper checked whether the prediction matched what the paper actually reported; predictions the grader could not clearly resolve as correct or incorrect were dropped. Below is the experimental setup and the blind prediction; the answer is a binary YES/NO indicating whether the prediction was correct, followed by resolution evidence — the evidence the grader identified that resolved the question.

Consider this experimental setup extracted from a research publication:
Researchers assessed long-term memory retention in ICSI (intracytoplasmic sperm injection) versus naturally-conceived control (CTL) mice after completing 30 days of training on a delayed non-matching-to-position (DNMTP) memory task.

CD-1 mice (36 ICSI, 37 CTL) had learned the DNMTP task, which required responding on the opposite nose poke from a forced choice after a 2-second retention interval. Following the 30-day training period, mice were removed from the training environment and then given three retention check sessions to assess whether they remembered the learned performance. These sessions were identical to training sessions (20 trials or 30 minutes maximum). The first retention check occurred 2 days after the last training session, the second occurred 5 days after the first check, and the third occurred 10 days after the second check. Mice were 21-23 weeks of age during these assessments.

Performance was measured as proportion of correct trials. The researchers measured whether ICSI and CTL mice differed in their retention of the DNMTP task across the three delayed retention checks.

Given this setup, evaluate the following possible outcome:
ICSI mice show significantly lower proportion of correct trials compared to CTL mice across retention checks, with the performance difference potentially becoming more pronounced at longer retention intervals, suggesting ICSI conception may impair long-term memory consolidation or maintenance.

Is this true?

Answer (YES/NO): NO